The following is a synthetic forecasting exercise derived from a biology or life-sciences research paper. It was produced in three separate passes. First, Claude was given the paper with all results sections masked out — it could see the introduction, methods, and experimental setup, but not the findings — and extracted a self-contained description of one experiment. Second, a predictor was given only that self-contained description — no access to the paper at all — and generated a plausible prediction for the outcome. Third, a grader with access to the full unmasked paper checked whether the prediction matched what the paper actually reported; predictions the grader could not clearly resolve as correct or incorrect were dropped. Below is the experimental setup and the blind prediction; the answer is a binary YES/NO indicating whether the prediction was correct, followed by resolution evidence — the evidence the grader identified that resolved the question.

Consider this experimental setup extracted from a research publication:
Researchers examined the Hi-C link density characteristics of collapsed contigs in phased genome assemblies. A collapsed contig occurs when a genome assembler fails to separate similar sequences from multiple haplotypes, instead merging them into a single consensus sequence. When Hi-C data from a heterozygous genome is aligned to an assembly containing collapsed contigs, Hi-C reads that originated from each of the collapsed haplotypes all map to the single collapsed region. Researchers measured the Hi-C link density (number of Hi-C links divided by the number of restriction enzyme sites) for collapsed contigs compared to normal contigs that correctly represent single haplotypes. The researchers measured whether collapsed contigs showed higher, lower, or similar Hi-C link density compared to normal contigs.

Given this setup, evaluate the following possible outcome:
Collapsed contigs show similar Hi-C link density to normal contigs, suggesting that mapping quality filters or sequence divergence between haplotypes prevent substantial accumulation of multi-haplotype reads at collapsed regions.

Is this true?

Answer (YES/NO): NO